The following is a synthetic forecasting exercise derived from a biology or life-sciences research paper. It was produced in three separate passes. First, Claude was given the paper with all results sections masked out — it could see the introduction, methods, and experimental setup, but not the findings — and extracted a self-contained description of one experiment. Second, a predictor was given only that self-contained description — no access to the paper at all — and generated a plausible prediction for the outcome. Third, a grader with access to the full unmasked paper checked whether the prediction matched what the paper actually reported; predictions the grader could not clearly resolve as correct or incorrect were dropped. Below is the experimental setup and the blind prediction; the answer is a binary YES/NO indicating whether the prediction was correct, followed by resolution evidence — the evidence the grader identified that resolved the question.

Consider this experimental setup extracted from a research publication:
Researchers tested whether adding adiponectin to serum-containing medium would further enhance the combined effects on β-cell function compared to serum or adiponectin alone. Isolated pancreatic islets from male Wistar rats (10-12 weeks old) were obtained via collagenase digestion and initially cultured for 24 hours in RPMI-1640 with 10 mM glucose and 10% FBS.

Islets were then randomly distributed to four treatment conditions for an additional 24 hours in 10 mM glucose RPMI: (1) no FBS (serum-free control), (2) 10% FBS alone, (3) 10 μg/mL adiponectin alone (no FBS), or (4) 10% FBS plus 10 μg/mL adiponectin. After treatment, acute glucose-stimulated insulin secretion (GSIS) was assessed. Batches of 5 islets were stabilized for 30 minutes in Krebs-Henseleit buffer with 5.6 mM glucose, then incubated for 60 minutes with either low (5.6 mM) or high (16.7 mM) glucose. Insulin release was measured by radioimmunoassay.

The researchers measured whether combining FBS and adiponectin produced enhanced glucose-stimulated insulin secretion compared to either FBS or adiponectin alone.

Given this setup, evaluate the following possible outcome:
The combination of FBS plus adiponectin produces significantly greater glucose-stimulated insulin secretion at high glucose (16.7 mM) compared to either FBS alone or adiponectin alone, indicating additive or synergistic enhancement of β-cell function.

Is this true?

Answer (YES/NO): NO